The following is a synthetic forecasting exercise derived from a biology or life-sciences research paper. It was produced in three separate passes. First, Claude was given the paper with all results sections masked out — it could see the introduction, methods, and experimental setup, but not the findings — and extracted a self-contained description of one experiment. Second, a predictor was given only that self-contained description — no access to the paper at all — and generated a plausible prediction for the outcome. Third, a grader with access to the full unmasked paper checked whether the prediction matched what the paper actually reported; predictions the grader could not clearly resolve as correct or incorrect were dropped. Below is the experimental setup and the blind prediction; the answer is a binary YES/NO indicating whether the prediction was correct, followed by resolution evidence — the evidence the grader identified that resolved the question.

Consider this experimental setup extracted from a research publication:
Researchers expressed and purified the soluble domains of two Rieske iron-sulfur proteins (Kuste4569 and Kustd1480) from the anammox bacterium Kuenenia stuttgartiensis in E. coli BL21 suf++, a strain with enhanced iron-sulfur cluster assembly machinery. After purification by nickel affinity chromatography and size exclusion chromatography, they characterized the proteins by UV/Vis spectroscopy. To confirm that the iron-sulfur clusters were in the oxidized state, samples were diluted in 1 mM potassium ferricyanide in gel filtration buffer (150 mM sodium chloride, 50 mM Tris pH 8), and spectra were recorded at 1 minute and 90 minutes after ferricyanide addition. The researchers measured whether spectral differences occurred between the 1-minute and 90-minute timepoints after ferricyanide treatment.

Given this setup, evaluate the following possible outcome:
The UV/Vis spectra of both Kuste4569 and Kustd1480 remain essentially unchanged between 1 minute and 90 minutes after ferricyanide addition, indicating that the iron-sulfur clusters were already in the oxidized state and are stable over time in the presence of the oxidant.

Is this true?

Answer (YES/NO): YES